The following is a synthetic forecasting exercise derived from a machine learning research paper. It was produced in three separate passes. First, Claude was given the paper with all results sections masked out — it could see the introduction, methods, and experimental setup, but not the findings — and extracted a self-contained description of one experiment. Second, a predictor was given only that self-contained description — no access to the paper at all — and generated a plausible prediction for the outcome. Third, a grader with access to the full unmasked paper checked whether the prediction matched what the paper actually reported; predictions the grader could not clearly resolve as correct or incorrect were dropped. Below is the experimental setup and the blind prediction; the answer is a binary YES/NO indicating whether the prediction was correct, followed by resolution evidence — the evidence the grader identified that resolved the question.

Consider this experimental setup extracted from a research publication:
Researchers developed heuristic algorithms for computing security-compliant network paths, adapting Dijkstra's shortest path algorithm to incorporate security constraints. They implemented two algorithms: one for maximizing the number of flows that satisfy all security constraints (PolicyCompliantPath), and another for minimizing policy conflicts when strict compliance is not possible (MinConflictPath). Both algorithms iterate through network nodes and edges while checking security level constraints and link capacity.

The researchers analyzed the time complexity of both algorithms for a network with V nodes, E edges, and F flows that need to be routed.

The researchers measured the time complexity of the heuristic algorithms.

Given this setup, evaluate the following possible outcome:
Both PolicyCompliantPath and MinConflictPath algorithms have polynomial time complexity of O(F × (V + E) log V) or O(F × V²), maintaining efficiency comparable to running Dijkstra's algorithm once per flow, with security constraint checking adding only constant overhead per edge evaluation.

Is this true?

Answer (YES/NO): NO